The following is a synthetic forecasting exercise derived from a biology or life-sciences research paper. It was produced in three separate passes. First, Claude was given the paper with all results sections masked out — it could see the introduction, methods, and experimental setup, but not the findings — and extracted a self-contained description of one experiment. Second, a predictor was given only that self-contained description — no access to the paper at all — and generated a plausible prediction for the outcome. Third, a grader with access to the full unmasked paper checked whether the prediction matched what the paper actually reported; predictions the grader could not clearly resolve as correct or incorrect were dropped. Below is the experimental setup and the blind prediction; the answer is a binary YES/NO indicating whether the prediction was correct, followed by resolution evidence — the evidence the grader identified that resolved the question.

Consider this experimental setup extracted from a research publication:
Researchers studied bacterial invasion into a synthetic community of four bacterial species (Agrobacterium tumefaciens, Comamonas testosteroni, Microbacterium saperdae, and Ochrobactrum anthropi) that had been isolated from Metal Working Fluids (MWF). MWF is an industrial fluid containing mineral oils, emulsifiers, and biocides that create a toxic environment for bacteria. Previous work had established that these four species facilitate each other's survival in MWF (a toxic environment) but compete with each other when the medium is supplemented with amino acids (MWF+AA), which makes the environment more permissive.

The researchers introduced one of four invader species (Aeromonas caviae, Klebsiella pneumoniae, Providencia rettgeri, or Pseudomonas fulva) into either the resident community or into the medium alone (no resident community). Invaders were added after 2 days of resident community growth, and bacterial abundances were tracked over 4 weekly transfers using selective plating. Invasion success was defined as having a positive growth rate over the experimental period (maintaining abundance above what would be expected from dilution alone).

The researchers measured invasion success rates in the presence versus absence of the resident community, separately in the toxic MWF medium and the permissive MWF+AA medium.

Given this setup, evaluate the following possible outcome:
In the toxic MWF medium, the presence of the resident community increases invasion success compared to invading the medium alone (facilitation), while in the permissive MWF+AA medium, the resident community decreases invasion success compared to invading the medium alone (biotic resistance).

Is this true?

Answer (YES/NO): YES